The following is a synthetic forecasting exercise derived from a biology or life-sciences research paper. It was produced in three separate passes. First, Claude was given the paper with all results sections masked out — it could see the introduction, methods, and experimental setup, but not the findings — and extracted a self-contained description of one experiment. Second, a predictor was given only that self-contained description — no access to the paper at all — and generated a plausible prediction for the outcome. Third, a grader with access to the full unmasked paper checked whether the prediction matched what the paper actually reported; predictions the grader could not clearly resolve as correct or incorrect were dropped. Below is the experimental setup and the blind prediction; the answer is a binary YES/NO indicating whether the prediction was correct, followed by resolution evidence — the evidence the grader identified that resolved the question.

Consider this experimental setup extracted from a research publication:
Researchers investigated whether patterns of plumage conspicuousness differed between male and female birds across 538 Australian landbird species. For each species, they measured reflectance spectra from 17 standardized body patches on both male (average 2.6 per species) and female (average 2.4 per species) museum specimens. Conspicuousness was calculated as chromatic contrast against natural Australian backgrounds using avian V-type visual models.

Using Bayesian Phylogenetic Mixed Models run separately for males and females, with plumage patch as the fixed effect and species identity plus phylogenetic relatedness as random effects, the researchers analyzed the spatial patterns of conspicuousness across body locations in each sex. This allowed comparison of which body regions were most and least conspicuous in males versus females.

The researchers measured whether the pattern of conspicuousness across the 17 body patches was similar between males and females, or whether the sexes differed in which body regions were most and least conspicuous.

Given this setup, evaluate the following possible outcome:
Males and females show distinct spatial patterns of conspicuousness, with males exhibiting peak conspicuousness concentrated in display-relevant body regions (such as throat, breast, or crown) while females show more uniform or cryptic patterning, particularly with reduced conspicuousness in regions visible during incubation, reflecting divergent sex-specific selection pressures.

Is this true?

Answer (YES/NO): NO